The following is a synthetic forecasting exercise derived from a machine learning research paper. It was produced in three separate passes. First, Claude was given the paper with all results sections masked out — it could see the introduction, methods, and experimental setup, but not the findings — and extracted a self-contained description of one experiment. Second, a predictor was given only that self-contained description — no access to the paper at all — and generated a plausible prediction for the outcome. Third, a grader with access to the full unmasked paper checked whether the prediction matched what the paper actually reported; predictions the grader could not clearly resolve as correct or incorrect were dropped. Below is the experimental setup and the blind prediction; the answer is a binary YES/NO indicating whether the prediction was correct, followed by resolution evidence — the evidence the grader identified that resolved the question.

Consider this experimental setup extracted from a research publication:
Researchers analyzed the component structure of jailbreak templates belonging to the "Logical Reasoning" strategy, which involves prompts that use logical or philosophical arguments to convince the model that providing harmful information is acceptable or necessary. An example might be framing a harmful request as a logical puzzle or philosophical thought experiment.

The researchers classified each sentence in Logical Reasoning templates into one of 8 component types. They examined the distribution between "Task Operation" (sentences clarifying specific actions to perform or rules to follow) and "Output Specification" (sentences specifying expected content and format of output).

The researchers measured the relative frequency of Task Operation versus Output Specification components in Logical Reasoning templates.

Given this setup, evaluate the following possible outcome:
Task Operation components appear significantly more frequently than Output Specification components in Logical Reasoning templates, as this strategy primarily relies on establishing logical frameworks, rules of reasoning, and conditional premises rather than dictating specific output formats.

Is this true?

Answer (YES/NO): YES